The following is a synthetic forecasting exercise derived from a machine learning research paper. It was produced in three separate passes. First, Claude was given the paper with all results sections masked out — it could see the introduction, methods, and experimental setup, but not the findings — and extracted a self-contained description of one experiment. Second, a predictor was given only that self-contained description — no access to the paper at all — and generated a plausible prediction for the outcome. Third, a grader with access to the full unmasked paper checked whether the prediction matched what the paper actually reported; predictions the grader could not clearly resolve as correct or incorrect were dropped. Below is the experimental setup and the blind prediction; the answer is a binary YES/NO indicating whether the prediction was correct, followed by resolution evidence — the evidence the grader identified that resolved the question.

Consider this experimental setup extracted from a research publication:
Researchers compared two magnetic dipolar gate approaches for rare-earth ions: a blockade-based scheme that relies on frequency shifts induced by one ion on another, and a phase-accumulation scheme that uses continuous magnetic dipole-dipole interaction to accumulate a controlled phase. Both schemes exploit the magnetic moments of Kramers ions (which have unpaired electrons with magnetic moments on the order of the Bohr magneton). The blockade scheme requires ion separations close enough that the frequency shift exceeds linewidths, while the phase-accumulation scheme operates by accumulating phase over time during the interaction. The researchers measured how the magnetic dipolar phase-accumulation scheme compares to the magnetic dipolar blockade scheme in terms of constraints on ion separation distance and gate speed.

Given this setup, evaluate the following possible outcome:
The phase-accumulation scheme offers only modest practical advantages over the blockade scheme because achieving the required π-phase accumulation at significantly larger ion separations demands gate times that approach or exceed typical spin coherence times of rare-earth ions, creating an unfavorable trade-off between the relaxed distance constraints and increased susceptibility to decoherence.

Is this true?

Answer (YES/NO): NO